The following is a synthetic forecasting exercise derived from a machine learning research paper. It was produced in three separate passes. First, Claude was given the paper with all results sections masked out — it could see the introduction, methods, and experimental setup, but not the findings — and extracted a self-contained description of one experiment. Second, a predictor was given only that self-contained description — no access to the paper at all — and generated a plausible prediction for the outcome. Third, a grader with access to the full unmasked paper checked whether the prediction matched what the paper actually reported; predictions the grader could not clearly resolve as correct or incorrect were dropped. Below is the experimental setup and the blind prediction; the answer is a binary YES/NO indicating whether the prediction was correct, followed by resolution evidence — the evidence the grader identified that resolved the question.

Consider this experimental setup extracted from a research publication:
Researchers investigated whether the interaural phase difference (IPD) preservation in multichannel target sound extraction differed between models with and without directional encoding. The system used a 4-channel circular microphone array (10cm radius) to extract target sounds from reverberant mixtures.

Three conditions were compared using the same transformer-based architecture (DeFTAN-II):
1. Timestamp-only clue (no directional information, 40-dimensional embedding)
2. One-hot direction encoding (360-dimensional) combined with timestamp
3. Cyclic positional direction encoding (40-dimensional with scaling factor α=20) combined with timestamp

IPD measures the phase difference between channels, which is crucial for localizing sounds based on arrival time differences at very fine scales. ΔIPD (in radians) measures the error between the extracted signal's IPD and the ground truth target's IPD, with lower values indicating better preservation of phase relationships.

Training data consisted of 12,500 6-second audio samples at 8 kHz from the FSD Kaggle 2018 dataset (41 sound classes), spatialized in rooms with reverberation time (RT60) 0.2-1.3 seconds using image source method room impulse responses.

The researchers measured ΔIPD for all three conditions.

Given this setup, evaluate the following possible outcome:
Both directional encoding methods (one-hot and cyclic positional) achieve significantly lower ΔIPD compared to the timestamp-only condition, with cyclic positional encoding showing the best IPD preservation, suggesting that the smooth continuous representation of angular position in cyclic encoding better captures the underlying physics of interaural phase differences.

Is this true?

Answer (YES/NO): NO